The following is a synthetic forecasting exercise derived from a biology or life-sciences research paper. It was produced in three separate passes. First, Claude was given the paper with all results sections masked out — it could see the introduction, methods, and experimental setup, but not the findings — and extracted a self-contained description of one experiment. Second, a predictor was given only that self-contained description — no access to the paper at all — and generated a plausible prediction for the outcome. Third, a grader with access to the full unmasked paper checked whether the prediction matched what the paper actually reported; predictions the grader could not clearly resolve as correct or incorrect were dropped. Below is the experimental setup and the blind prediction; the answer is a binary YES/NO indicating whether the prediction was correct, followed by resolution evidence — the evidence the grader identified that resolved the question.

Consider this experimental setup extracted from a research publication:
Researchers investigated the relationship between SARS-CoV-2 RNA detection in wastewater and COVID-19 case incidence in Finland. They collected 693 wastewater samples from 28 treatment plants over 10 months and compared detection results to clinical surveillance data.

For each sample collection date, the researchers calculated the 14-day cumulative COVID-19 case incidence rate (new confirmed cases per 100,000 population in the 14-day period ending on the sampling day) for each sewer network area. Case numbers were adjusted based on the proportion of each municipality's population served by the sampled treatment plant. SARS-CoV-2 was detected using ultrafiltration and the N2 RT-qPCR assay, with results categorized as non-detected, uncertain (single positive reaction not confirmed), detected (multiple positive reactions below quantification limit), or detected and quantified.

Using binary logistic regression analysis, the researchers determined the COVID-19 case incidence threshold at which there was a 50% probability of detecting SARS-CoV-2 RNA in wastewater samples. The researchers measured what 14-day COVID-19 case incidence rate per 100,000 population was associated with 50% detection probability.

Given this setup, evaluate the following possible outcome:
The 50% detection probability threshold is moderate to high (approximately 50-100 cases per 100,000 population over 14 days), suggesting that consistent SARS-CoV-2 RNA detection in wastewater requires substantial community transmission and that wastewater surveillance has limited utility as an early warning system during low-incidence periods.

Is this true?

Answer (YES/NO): NO